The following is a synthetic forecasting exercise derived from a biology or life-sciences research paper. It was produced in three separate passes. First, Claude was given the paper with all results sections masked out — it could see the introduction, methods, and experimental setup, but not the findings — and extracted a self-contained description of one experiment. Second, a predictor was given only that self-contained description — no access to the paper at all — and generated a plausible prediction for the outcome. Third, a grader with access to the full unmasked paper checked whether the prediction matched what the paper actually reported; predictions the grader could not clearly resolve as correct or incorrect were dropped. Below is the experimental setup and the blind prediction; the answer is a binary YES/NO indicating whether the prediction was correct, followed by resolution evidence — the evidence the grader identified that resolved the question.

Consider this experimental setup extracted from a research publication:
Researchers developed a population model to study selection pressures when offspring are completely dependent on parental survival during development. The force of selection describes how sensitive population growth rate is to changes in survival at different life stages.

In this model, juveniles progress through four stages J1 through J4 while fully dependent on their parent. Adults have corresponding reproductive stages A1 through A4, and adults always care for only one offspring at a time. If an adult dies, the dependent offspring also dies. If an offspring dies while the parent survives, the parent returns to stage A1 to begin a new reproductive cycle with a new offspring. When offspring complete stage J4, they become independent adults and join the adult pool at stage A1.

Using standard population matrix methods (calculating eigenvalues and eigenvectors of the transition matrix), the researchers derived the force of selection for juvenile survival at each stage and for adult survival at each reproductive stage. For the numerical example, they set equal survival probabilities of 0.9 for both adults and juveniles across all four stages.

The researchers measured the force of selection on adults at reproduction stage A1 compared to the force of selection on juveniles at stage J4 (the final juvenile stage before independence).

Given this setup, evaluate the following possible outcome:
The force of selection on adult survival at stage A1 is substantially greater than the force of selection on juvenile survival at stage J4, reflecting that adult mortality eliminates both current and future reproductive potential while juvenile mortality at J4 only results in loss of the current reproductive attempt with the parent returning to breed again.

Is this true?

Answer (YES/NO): YES